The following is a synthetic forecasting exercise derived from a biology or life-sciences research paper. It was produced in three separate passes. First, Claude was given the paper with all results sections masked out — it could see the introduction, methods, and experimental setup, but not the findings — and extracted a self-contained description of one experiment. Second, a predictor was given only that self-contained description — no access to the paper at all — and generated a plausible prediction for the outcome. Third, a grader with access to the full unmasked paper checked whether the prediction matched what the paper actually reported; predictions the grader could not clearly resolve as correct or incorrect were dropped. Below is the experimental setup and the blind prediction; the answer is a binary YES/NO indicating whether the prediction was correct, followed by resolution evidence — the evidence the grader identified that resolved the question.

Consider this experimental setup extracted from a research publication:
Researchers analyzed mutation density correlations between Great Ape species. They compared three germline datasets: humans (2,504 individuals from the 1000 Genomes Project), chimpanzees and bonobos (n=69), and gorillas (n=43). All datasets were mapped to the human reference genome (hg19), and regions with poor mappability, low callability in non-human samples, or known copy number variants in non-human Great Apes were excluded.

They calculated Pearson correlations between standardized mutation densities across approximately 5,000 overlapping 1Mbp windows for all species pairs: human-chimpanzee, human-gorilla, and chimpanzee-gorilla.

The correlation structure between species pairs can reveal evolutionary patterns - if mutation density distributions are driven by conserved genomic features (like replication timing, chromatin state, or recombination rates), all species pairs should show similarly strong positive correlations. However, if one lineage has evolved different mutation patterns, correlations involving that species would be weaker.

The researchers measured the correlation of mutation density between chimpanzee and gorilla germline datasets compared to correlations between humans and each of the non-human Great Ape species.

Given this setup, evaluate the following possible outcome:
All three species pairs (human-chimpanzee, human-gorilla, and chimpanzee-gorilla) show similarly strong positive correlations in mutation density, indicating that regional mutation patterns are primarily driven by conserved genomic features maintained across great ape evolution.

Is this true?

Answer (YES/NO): NO